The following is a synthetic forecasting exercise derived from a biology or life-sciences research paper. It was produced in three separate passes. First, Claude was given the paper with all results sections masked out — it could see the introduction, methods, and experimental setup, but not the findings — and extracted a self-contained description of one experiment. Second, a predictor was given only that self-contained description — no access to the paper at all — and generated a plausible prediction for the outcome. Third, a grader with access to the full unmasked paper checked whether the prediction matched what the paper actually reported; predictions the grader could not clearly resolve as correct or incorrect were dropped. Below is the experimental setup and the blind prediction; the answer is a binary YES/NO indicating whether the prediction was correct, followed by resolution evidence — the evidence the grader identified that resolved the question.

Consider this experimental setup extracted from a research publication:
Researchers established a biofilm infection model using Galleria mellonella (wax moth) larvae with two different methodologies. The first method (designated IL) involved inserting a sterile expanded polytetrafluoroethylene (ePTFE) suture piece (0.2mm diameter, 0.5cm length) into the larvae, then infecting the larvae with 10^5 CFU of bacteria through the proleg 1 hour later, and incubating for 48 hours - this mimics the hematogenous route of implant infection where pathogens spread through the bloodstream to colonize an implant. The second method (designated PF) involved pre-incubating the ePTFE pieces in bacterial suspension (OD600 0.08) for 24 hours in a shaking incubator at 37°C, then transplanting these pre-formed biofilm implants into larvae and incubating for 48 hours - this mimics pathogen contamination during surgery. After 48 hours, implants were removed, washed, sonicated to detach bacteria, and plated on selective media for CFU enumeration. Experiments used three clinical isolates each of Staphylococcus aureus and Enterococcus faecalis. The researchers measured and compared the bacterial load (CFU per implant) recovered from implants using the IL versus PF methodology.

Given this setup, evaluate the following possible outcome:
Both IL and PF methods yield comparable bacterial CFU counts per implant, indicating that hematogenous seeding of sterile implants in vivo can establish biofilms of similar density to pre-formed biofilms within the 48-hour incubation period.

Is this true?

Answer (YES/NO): YES